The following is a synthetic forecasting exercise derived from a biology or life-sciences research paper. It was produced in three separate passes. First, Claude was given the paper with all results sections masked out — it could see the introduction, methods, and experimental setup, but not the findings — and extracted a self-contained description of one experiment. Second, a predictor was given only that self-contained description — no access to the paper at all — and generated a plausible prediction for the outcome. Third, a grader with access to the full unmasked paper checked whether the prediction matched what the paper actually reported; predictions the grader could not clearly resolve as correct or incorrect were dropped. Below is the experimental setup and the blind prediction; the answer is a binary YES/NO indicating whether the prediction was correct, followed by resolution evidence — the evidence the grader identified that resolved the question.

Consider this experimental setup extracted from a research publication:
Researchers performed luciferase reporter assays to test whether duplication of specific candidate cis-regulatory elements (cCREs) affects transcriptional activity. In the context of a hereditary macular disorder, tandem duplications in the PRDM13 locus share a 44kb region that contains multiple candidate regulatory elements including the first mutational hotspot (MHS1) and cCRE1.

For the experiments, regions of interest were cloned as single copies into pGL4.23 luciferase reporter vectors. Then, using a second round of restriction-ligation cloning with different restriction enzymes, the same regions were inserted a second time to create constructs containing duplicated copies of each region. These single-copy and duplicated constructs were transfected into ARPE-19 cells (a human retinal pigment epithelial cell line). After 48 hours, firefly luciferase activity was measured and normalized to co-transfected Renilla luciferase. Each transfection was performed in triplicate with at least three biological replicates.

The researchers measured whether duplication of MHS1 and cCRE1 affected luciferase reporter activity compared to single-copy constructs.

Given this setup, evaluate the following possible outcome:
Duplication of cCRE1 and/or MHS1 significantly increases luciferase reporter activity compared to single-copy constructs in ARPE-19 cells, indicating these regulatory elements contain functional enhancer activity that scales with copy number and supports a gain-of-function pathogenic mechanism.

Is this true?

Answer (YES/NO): NO